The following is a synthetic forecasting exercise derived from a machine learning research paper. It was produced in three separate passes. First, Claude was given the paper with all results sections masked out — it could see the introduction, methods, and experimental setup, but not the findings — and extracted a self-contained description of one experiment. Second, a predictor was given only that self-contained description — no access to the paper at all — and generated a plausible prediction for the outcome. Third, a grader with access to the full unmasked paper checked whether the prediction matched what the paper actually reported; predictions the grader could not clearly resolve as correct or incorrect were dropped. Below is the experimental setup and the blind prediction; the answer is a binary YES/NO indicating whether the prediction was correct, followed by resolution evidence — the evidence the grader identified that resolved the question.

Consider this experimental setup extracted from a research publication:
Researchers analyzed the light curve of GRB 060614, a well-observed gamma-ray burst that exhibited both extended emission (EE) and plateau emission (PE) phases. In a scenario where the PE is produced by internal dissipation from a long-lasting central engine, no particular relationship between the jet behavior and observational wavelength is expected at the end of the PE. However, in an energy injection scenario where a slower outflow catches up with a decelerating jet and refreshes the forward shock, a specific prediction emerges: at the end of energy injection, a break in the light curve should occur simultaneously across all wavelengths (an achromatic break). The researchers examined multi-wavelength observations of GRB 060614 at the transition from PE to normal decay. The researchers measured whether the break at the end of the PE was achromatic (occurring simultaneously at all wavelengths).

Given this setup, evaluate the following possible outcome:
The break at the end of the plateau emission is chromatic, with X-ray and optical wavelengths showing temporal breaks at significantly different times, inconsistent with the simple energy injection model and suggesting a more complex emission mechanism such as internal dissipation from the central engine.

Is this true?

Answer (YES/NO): NO